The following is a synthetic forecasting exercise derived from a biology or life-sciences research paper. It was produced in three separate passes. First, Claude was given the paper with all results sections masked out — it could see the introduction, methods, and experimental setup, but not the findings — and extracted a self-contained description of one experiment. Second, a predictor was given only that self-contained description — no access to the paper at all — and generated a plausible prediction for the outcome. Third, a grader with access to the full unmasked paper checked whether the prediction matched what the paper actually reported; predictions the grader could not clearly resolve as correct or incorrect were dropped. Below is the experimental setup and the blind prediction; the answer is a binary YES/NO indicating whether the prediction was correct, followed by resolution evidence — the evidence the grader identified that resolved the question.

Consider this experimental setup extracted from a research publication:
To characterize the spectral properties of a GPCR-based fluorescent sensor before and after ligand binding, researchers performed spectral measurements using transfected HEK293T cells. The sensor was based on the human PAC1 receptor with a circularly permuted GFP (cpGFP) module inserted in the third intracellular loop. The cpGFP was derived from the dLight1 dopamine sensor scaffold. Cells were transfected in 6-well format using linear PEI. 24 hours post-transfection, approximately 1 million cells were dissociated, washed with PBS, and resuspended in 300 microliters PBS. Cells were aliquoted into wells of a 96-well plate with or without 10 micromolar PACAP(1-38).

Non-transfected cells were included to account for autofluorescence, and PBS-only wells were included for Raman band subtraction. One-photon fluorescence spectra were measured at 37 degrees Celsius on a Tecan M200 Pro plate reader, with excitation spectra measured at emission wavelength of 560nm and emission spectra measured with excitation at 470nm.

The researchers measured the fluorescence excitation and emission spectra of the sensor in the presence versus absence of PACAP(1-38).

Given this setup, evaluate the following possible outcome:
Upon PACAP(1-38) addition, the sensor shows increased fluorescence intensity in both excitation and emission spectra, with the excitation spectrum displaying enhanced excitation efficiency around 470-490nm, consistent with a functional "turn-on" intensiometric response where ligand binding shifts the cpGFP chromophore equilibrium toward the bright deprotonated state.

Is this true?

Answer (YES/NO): NO